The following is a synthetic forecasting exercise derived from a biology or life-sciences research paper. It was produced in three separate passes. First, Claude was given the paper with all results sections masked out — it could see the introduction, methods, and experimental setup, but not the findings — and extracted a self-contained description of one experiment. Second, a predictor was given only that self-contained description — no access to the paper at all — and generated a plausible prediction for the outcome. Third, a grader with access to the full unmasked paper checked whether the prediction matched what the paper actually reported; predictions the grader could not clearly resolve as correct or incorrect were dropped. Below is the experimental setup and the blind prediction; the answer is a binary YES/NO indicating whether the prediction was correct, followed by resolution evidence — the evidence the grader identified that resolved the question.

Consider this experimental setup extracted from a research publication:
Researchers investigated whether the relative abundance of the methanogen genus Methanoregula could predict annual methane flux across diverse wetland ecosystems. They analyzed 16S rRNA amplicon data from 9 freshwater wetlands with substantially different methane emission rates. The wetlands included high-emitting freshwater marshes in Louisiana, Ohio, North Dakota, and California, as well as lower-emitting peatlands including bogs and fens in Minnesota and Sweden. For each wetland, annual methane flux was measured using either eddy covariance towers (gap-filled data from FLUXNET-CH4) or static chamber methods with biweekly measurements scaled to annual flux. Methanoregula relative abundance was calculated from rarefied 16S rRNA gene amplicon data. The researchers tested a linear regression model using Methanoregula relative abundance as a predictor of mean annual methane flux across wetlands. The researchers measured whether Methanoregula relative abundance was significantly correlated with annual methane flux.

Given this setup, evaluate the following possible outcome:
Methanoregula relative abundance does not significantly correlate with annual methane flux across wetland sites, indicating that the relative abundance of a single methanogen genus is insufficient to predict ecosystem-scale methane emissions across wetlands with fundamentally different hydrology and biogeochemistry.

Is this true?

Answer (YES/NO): NO